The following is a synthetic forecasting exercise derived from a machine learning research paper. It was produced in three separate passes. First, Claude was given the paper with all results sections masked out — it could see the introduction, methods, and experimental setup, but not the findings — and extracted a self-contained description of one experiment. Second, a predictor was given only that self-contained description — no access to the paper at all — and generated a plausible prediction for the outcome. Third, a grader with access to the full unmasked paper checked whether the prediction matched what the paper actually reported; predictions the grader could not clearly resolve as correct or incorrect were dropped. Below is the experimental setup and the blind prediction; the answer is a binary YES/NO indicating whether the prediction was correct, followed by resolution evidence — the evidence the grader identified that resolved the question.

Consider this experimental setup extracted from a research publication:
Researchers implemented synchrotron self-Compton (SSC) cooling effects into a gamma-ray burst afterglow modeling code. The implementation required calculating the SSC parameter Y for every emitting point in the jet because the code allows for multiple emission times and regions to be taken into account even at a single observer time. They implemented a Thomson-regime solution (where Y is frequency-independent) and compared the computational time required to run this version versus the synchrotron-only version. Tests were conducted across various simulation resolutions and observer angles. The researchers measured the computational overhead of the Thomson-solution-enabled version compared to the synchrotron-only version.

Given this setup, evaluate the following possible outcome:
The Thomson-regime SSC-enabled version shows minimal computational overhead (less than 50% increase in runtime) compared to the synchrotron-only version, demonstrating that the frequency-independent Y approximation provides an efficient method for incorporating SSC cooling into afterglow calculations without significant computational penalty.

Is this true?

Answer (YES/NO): NO